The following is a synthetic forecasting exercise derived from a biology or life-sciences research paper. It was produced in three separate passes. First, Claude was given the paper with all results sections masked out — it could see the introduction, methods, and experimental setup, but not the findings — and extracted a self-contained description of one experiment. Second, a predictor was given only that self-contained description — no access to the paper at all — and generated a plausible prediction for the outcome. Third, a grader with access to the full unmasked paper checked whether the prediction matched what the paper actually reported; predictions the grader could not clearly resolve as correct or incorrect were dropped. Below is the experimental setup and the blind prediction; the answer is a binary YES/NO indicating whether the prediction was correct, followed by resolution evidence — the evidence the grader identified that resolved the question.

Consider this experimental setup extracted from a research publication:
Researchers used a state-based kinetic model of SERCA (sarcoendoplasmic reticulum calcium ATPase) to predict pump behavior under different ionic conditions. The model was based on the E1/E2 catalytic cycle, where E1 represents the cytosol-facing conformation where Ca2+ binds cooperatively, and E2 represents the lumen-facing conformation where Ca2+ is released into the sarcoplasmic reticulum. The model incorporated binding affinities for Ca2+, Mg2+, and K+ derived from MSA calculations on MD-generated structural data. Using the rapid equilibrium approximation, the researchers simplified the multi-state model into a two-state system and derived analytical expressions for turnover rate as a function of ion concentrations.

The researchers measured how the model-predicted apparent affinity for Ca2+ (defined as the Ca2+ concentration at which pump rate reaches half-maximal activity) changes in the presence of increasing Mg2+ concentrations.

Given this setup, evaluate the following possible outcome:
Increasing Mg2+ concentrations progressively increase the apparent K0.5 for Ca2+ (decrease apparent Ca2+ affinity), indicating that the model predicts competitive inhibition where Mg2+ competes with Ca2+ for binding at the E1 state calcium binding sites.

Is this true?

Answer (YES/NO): YES